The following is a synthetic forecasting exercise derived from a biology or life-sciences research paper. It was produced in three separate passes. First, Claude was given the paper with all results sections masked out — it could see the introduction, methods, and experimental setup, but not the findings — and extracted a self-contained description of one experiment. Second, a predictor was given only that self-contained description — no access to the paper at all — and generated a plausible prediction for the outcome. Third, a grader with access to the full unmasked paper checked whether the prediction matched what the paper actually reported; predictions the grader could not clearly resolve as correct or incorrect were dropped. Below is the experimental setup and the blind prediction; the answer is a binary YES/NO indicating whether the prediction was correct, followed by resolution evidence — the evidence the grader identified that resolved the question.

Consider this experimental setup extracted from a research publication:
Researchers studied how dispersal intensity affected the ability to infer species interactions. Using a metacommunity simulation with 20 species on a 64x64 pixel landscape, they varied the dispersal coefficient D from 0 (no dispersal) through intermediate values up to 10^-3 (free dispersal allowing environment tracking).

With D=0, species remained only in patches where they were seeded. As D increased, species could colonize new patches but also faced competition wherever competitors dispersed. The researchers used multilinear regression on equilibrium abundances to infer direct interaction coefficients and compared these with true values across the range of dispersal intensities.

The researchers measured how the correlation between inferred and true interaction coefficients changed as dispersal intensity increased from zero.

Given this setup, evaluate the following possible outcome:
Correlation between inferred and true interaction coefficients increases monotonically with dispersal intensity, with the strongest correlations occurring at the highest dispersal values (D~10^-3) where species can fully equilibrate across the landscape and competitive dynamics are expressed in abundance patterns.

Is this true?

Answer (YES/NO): NO